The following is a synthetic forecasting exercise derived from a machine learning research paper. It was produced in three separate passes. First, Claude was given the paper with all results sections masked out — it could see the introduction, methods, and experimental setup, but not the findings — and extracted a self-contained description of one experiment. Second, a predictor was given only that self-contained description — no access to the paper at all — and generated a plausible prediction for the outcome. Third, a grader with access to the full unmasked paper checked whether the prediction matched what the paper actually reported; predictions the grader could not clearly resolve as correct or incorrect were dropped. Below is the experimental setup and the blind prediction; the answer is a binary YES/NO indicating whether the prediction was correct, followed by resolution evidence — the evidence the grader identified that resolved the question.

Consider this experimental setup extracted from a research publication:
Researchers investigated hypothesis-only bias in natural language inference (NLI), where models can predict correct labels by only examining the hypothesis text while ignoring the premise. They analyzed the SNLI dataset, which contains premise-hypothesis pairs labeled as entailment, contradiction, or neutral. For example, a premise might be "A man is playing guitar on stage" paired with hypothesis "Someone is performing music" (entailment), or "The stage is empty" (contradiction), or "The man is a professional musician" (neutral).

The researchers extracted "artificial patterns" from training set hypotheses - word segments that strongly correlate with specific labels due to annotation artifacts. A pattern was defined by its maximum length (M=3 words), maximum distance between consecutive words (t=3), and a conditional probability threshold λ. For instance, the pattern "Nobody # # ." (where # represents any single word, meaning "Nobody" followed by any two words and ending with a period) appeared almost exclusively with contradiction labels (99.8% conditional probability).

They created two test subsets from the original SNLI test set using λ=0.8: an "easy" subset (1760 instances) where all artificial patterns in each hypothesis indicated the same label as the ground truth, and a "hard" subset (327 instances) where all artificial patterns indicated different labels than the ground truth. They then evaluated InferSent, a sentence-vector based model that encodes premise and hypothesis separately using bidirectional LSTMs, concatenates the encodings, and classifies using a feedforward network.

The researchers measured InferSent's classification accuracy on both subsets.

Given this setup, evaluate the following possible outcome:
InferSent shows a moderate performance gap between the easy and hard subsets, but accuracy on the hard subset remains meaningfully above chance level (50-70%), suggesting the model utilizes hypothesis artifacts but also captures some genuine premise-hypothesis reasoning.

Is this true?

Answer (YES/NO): YES